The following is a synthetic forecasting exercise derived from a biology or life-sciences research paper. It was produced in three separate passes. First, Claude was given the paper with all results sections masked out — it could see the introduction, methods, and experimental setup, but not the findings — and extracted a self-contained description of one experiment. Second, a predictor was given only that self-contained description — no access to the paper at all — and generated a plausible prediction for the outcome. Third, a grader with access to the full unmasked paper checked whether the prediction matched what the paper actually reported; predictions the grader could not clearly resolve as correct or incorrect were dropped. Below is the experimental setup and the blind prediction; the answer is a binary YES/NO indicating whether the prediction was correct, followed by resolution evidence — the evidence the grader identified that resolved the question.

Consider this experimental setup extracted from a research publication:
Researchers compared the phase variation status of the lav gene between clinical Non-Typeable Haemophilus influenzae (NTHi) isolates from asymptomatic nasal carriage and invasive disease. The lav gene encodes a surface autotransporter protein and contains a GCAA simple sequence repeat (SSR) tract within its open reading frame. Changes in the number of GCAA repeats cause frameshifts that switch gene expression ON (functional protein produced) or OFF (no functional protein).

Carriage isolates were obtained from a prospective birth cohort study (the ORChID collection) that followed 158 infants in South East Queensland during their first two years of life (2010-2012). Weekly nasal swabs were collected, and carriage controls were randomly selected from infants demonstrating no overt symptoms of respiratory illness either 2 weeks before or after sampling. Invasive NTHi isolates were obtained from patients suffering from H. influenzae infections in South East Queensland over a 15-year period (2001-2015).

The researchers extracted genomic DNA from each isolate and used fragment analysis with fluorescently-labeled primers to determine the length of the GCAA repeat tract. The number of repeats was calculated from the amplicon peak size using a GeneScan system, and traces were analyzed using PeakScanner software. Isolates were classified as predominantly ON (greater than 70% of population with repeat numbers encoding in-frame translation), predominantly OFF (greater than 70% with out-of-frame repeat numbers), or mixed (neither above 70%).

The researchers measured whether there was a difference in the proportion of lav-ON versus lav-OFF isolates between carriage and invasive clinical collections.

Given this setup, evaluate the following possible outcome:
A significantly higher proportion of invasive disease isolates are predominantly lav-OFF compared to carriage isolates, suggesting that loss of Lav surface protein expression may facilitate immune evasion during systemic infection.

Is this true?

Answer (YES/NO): NO